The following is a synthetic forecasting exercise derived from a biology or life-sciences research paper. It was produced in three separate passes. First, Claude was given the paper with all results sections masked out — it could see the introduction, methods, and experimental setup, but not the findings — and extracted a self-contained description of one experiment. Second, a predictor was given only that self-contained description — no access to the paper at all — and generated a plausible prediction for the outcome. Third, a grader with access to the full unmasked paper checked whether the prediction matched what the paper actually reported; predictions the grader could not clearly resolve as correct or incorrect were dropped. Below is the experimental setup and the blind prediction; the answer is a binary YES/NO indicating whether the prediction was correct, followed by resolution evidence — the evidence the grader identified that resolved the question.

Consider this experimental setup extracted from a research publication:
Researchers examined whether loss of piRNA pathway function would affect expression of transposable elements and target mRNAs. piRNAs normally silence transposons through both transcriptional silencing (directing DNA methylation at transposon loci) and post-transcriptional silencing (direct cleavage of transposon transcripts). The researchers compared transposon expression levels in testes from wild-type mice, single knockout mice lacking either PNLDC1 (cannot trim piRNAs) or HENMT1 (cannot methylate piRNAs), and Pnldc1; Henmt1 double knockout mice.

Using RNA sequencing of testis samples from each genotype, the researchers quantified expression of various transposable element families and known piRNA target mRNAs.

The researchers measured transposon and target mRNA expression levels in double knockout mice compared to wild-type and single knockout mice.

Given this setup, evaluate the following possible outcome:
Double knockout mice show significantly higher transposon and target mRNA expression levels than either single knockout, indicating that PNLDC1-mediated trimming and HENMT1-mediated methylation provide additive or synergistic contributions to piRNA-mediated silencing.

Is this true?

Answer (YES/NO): YES